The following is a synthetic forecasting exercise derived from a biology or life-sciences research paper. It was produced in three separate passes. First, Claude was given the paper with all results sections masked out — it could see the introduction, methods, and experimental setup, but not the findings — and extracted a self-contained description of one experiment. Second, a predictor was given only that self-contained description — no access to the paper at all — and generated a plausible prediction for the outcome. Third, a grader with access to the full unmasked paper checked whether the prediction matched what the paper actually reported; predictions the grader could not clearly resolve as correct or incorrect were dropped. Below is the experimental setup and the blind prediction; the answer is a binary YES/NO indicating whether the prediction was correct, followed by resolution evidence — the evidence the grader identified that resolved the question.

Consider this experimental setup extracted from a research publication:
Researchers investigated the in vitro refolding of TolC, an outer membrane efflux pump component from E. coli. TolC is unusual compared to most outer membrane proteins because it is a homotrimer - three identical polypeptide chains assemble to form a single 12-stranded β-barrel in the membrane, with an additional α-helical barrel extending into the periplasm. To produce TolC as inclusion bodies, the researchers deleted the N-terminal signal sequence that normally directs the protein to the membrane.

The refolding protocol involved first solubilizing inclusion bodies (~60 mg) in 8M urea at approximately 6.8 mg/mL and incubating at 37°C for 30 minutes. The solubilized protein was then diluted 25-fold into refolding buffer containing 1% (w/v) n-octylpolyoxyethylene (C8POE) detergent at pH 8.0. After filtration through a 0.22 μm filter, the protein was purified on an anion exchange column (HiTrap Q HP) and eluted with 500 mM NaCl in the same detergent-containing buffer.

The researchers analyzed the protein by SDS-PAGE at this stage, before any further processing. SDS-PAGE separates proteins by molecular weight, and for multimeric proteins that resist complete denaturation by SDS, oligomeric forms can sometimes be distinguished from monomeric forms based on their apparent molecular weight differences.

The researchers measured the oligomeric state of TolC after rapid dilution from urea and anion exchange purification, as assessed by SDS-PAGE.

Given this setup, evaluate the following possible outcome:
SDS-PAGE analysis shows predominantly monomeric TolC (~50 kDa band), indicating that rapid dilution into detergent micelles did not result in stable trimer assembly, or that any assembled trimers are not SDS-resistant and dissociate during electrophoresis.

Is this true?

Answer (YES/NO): YES